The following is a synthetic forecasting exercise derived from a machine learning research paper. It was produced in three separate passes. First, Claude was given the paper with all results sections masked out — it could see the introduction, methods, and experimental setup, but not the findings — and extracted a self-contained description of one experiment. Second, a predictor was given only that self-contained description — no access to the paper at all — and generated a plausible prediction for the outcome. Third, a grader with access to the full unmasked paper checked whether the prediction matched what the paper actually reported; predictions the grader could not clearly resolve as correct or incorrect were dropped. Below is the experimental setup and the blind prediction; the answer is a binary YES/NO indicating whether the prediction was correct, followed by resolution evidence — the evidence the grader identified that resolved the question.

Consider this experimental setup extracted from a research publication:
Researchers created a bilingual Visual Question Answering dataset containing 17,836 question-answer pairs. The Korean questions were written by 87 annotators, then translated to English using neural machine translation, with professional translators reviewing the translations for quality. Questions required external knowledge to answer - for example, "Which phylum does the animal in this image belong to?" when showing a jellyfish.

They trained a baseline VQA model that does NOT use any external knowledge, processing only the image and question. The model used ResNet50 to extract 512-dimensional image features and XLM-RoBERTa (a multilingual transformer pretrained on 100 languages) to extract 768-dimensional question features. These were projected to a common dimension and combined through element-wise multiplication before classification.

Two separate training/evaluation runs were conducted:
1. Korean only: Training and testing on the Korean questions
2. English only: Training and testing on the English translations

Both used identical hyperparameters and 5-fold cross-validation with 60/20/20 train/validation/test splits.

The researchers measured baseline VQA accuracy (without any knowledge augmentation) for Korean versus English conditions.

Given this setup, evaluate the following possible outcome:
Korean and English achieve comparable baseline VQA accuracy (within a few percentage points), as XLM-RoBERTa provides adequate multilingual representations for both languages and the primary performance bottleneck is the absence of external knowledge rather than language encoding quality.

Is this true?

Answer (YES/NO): YES